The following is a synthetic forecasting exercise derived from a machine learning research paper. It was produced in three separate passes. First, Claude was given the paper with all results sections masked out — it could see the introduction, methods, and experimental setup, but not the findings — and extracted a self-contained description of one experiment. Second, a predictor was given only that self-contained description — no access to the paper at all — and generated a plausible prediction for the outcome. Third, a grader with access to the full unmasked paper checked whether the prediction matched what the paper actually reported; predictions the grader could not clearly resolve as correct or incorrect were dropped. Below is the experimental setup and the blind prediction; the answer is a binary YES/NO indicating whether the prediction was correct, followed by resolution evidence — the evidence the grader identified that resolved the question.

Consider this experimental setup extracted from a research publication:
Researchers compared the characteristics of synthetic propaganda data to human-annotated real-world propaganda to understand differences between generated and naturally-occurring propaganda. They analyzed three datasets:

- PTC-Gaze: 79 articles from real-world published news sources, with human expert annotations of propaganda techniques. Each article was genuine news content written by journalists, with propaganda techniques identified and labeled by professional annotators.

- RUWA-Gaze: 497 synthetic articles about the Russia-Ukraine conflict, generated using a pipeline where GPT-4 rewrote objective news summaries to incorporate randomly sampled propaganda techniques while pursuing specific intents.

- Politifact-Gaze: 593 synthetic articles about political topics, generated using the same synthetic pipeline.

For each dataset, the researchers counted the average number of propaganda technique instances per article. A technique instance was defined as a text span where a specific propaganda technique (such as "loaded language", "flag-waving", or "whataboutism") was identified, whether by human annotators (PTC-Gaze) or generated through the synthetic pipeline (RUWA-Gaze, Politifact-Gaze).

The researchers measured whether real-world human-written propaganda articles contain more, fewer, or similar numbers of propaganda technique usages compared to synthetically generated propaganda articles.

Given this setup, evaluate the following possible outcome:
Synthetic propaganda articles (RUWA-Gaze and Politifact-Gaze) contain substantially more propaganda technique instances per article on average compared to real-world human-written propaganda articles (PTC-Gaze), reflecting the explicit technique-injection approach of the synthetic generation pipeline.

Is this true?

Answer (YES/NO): NO